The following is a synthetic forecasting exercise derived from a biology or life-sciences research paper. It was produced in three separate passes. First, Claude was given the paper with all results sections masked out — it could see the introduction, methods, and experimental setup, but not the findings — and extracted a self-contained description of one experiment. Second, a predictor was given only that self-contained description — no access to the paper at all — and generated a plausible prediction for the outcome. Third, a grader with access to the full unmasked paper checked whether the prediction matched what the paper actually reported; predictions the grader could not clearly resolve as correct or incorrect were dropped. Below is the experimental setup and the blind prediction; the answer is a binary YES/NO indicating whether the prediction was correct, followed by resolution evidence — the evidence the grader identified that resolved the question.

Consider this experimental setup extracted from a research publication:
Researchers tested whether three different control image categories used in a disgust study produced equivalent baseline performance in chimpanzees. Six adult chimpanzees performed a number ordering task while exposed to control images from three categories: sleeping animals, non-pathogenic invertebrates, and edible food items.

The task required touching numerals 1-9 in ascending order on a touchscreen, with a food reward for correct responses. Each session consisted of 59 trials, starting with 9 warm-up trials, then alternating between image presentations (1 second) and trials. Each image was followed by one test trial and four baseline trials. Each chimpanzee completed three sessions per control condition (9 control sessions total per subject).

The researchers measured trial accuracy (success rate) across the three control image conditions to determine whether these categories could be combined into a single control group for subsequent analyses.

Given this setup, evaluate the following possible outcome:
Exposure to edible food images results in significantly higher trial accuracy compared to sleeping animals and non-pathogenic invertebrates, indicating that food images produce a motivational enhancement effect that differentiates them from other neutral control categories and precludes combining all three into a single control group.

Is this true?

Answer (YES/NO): NO